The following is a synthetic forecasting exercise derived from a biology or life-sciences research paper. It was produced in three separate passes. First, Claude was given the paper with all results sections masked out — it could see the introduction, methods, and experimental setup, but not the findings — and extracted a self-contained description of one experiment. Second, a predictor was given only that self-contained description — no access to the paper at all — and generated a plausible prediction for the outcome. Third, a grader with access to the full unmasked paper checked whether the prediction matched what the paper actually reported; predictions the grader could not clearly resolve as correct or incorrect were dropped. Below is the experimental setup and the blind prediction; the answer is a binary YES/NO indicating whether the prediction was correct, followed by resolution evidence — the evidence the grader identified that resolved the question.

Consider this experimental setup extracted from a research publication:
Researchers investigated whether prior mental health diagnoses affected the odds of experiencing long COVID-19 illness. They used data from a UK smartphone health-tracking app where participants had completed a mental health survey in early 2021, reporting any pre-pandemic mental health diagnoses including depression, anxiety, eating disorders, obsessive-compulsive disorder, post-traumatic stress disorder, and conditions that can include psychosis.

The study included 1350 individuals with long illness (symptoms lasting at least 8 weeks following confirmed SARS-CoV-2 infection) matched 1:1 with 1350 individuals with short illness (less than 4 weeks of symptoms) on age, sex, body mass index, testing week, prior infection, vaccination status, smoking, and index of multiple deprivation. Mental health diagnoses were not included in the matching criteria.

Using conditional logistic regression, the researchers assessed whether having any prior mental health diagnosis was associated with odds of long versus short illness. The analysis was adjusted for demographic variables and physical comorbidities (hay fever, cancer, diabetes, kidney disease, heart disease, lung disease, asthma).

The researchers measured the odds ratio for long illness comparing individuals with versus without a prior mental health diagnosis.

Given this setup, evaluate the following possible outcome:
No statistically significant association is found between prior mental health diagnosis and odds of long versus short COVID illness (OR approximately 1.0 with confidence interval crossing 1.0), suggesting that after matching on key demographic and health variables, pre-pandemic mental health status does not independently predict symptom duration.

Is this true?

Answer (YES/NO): NO